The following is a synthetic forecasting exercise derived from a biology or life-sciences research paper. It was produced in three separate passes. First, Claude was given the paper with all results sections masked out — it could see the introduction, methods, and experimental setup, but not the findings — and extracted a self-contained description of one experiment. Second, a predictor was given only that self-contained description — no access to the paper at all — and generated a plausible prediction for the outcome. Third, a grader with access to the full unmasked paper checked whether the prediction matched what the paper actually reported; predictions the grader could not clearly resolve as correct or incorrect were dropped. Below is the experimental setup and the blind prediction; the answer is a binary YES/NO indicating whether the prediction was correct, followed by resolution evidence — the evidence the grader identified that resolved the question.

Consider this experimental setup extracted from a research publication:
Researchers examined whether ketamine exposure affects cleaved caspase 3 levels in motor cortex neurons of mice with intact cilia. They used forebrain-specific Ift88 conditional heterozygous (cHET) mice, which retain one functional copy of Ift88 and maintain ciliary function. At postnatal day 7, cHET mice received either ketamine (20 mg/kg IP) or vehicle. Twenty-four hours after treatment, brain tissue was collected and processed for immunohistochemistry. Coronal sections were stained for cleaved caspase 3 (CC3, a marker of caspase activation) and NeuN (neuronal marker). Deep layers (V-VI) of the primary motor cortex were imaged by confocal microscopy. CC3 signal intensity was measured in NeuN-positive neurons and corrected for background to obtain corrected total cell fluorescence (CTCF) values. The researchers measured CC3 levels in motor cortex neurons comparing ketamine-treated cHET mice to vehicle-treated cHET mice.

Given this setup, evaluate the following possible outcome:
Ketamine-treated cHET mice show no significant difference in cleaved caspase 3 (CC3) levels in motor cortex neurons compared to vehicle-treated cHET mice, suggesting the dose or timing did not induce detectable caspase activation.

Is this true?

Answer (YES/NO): YES